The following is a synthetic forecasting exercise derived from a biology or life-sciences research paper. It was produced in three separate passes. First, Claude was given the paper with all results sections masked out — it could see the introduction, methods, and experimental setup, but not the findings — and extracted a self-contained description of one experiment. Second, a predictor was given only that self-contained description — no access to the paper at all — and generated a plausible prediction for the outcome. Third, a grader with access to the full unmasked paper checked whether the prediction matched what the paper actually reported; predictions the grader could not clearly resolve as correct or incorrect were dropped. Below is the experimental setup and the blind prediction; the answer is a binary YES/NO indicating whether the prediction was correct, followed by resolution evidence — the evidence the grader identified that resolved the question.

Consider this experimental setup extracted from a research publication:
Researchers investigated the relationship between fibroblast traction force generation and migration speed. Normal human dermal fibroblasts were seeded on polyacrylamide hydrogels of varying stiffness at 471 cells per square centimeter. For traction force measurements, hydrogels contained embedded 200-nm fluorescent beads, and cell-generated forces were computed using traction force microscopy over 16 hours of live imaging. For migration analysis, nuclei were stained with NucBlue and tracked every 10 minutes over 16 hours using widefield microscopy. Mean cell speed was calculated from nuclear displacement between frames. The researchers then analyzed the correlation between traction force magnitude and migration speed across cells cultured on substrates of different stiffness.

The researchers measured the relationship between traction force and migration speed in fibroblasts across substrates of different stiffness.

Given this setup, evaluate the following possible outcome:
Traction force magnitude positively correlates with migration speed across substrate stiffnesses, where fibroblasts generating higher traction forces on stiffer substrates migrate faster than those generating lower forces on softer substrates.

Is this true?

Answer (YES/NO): YES